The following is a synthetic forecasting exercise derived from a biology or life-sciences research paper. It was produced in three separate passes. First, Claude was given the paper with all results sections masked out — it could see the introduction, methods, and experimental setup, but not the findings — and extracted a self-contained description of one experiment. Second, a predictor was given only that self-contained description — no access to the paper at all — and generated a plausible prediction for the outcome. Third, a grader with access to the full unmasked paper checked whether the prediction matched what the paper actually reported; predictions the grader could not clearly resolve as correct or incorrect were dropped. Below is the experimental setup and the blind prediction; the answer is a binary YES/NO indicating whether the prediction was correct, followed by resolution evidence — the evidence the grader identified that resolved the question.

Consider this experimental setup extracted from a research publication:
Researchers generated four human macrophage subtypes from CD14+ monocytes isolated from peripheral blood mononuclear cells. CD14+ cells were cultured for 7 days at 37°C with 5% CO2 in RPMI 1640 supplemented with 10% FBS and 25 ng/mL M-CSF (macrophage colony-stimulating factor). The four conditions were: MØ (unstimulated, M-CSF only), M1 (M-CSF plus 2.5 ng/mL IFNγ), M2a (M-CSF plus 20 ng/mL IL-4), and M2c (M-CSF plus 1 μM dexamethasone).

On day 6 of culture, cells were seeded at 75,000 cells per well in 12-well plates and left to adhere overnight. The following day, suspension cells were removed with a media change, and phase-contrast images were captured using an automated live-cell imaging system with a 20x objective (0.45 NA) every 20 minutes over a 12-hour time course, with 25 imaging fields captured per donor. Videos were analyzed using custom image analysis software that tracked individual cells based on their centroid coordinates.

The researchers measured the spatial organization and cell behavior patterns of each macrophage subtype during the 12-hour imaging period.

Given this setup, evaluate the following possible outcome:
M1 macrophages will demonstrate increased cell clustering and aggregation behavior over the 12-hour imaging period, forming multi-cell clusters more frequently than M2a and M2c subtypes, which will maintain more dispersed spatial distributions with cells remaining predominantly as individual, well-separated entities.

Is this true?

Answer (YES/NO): YES